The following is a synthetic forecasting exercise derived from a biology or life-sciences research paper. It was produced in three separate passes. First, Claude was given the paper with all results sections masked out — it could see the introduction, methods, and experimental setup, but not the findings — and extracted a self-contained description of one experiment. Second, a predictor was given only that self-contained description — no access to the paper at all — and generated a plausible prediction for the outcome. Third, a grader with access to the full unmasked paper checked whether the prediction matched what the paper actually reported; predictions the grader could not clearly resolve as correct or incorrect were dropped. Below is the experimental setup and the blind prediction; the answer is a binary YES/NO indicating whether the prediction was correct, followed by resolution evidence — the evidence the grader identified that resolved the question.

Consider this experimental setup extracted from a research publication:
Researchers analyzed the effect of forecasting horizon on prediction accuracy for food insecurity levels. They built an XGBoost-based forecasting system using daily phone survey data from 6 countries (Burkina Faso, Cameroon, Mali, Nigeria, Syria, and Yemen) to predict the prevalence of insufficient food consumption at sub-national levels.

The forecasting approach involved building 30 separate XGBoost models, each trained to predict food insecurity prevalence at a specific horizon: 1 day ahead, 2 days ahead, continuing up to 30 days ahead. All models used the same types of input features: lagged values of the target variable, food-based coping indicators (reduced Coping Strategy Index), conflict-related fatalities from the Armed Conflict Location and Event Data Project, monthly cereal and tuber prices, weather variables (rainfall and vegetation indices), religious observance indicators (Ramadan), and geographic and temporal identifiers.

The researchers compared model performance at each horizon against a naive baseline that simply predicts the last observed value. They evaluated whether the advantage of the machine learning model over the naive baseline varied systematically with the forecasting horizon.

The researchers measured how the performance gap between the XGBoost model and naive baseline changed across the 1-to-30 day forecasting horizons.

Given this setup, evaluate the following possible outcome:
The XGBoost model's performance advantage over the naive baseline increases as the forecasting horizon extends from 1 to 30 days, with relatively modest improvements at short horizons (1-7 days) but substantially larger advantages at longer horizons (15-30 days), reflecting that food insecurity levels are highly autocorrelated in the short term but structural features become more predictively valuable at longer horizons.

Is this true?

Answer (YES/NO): YES